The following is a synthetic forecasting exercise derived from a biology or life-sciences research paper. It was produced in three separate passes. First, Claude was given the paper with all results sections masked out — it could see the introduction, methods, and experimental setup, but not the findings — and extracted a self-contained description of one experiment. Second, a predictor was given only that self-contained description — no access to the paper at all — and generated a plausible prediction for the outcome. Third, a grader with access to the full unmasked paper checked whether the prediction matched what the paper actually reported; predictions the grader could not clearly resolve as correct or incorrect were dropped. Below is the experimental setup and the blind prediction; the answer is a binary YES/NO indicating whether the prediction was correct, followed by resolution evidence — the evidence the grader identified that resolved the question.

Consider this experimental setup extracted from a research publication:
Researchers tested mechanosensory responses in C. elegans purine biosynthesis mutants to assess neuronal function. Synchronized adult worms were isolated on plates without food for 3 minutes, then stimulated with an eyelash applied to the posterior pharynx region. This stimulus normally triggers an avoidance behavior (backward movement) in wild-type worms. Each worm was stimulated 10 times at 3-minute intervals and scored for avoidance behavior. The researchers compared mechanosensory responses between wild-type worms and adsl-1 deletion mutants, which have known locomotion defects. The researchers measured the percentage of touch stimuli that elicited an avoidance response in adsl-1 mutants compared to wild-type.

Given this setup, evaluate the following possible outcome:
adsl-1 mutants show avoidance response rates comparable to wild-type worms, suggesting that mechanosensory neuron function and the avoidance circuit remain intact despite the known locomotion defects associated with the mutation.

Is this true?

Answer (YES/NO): YES